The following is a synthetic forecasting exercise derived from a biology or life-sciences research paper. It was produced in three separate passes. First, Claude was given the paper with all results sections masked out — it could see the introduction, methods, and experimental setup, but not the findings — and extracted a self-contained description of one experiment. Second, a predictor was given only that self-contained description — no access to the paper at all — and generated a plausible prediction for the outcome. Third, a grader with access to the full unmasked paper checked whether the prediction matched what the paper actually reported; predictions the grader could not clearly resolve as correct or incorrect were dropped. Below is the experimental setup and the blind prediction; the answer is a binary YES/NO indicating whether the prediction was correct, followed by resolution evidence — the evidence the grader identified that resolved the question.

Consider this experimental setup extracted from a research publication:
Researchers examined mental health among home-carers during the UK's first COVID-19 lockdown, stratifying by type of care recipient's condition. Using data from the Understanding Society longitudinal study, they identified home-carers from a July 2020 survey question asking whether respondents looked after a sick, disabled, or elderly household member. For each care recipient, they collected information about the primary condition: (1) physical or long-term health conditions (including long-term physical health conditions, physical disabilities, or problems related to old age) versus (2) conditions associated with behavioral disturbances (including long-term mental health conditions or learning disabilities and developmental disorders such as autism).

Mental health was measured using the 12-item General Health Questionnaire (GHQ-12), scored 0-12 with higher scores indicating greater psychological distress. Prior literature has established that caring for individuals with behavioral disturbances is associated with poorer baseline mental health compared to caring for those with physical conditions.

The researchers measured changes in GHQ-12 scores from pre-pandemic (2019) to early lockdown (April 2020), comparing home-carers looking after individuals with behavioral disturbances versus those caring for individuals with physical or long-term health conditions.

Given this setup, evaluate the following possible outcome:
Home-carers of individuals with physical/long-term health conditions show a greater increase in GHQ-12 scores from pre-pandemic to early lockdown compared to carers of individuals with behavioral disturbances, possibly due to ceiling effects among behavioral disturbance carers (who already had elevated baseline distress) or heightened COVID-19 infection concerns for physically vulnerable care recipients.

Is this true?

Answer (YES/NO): NO